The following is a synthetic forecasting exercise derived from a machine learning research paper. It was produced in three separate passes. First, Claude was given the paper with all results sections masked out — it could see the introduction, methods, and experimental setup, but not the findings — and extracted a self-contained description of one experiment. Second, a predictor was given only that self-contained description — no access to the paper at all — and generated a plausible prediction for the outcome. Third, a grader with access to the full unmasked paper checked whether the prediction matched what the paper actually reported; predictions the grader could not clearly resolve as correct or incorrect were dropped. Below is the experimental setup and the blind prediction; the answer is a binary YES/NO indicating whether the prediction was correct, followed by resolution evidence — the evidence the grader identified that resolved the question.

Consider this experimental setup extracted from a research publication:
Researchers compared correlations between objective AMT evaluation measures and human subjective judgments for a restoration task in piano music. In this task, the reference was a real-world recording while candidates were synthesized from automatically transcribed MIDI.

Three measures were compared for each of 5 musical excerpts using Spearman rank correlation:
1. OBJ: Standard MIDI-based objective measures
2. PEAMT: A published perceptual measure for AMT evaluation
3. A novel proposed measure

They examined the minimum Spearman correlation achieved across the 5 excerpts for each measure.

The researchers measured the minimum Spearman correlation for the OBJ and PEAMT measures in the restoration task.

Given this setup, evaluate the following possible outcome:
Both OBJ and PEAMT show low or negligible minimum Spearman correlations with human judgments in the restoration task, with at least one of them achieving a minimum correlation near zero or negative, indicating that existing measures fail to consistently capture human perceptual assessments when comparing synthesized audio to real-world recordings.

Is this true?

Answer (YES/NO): YES